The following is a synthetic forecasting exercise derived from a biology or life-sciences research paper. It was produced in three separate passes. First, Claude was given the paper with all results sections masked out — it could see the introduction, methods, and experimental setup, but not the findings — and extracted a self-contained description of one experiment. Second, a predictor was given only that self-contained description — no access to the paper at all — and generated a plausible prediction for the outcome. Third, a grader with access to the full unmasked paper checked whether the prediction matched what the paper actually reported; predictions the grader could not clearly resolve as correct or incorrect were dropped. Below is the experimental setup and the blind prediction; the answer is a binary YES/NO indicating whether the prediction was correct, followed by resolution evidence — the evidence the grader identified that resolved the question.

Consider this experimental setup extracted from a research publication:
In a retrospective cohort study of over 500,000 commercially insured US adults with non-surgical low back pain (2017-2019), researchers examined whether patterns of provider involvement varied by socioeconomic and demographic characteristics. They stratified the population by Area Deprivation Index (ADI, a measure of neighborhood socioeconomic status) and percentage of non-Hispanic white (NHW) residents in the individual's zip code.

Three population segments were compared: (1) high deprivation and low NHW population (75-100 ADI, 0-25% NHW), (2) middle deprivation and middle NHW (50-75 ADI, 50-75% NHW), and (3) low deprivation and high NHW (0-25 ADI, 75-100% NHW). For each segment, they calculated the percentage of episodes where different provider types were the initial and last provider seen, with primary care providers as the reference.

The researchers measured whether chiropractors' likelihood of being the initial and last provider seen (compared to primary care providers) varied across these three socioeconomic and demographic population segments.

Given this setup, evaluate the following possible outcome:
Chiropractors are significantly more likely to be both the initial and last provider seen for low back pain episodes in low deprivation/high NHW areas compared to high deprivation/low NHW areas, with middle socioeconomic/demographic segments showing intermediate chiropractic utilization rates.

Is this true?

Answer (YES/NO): NO